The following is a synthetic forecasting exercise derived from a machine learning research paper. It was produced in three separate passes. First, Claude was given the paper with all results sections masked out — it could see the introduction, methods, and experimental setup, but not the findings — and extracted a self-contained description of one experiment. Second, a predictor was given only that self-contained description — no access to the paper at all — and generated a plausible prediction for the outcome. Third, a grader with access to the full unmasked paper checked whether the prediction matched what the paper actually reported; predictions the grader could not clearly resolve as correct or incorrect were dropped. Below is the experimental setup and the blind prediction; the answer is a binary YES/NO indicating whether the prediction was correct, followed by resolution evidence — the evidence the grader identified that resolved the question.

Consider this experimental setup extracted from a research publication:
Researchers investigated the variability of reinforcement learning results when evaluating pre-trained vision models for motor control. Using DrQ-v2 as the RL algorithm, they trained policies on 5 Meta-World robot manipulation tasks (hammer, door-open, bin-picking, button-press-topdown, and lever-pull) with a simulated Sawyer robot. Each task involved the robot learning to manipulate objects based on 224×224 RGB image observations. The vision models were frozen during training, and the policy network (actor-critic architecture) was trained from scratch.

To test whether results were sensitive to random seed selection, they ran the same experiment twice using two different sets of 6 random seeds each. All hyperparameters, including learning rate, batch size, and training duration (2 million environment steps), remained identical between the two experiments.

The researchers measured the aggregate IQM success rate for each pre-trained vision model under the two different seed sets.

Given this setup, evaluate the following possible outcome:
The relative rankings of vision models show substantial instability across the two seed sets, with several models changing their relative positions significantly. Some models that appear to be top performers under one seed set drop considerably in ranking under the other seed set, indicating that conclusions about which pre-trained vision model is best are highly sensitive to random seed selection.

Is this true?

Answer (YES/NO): YES